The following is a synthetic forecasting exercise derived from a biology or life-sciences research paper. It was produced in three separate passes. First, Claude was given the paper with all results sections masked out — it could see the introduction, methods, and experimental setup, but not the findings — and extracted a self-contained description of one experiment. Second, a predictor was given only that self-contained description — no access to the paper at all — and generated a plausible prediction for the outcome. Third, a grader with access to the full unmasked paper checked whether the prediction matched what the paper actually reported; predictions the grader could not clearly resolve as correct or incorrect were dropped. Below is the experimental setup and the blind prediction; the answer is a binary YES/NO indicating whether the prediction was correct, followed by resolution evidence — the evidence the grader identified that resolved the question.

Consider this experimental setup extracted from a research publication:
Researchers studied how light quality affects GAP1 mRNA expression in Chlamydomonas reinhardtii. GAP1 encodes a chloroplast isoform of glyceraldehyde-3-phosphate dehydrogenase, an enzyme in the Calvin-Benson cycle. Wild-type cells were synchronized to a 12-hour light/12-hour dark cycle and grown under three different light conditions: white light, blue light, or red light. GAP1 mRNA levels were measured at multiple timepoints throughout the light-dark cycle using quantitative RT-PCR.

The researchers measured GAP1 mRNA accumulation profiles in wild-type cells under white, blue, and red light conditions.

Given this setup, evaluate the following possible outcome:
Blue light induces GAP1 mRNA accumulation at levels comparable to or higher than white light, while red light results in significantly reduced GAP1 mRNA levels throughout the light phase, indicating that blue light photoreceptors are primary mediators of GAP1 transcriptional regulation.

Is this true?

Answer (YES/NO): NO